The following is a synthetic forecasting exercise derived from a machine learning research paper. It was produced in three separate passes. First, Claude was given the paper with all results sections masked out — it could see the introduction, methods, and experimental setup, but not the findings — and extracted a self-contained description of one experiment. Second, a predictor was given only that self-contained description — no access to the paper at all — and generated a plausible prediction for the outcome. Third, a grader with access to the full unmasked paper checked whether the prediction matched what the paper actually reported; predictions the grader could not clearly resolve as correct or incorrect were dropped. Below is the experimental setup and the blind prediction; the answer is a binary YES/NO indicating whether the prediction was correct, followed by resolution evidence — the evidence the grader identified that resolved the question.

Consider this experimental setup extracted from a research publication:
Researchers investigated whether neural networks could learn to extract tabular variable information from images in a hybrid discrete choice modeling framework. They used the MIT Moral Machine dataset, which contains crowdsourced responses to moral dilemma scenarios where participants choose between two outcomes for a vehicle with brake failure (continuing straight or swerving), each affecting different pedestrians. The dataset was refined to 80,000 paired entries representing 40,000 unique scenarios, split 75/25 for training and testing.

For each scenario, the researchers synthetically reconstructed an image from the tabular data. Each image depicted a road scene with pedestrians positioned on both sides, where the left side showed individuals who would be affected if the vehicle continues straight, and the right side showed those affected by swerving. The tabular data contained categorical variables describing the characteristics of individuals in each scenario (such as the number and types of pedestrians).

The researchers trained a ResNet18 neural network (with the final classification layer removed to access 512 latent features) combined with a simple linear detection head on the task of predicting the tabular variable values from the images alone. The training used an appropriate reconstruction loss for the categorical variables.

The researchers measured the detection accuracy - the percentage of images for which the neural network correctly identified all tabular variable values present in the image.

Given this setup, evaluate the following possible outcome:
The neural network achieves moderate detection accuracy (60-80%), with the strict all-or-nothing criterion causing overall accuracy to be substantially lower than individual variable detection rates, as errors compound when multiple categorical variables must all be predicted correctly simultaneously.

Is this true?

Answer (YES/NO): NO